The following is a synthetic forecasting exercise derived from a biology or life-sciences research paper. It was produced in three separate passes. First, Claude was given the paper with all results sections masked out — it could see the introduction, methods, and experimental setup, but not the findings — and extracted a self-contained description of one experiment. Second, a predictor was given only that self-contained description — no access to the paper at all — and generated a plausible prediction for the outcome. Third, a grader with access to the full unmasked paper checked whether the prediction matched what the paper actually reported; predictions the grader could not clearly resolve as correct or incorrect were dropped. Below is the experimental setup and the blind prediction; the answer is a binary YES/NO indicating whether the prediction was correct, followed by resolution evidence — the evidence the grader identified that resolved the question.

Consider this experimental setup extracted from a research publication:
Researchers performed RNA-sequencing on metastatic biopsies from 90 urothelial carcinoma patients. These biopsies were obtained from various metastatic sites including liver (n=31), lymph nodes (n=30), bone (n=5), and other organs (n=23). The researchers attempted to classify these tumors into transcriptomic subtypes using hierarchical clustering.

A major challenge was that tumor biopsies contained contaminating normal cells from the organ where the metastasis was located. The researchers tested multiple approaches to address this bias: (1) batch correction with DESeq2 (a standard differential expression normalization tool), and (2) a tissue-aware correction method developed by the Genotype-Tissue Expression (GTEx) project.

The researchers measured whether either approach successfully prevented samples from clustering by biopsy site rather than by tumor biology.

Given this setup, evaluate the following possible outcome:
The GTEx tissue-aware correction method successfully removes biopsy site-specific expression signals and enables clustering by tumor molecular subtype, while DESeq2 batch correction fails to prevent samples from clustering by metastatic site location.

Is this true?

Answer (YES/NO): NO